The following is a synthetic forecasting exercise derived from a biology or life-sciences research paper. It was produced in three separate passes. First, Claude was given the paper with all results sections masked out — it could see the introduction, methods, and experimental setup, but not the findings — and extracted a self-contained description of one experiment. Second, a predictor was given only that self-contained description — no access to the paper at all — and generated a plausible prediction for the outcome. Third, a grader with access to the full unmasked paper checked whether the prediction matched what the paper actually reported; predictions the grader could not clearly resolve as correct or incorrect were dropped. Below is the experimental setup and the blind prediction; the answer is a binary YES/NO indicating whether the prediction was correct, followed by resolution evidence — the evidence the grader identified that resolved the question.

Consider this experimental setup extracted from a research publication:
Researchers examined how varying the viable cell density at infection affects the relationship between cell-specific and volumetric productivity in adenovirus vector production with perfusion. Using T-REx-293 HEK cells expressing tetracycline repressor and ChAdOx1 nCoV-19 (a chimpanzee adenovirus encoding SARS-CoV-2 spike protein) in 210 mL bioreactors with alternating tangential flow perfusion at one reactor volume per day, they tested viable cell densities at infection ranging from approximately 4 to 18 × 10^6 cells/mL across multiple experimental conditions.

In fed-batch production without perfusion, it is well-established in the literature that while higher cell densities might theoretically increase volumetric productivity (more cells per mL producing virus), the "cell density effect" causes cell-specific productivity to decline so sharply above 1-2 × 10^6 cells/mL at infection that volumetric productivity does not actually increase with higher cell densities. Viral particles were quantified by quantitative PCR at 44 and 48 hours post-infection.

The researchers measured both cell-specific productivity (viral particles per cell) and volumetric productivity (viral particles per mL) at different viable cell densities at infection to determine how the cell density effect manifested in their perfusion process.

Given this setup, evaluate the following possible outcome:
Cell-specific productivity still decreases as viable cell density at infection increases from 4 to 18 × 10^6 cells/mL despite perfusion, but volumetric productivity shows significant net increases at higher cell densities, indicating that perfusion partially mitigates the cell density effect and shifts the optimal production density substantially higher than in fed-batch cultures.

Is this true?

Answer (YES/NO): NO